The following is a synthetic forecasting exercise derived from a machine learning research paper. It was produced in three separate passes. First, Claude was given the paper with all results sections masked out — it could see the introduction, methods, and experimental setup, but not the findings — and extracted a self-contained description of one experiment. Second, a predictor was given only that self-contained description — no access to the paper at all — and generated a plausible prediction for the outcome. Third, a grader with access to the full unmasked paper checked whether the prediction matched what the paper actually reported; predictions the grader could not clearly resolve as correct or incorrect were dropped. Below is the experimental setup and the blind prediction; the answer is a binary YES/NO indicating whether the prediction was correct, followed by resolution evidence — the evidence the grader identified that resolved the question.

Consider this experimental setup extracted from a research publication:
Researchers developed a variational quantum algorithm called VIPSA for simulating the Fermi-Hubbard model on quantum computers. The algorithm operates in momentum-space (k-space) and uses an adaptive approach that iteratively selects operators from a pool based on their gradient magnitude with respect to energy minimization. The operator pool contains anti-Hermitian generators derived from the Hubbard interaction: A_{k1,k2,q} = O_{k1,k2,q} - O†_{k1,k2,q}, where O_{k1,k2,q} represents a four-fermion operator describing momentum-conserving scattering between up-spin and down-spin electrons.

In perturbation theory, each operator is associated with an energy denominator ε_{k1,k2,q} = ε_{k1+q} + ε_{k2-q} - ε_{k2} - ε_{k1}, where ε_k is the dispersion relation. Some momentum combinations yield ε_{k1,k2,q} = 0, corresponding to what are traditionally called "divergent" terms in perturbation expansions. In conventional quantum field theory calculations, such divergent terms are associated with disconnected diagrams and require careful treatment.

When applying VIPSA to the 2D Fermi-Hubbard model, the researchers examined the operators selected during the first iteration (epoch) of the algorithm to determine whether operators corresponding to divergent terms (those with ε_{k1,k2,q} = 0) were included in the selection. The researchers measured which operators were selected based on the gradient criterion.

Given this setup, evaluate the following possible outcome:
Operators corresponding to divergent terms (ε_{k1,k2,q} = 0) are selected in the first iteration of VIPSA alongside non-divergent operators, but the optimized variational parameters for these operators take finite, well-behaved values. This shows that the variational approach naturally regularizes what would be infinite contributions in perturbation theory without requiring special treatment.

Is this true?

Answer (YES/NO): NO